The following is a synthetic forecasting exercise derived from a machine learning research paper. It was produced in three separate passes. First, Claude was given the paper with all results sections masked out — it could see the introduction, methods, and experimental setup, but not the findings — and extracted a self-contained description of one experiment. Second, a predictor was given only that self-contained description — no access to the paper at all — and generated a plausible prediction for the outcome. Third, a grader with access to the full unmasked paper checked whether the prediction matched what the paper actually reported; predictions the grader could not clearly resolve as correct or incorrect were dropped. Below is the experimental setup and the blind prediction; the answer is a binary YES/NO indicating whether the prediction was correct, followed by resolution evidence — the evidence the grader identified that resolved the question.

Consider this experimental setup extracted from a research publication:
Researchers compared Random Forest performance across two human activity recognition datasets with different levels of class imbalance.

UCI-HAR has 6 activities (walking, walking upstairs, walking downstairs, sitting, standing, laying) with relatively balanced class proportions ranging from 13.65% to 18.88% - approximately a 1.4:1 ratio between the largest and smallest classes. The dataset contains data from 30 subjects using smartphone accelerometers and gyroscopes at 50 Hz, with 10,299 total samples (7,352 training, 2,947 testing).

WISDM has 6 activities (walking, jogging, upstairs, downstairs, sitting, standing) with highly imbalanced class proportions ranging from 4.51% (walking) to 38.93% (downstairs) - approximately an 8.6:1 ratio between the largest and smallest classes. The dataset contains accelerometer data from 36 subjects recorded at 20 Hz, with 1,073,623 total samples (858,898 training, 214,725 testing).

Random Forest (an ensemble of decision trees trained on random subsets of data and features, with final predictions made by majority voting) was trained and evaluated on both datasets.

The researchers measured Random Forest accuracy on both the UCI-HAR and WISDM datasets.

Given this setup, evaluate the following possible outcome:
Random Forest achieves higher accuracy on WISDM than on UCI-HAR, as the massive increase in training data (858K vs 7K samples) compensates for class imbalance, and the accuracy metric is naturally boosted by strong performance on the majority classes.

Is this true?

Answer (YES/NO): NO